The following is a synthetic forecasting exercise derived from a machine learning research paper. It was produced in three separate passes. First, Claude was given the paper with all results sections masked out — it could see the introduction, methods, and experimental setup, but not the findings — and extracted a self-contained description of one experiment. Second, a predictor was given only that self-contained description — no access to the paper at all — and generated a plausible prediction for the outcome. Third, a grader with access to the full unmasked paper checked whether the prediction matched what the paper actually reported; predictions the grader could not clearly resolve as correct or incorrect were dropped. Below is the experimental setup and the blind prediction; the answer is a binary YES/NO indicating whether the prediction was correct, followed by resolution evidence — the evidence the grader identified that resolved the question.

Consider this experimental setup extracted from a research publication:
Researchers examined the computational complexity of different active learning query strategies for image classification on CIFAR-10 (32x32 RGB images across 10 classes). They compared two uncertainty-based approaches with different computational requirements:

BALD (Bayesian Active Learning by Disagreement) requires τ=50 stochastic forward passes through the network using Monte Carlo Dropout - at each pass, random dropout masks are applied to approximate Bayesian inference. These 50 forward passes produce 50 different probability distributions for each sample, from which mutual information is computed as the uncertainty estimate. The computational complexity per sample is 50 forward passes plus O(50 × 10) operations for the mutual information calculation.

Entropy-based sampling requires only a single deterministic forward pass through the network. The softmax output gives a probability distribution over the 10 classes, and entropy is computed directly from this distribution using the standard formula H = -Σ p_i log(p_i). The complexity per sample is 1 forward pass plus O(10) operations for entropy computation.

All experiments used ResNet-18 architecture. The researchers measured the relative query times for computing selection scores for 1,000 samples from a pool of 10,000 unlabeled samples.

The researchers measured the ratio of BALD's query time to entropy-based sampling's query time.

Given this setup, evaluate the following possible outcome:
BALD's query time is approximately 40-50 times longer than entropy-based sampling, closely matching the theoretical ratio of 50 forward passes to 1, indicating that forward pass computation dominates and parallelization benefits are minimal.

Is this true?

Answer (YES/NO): NO